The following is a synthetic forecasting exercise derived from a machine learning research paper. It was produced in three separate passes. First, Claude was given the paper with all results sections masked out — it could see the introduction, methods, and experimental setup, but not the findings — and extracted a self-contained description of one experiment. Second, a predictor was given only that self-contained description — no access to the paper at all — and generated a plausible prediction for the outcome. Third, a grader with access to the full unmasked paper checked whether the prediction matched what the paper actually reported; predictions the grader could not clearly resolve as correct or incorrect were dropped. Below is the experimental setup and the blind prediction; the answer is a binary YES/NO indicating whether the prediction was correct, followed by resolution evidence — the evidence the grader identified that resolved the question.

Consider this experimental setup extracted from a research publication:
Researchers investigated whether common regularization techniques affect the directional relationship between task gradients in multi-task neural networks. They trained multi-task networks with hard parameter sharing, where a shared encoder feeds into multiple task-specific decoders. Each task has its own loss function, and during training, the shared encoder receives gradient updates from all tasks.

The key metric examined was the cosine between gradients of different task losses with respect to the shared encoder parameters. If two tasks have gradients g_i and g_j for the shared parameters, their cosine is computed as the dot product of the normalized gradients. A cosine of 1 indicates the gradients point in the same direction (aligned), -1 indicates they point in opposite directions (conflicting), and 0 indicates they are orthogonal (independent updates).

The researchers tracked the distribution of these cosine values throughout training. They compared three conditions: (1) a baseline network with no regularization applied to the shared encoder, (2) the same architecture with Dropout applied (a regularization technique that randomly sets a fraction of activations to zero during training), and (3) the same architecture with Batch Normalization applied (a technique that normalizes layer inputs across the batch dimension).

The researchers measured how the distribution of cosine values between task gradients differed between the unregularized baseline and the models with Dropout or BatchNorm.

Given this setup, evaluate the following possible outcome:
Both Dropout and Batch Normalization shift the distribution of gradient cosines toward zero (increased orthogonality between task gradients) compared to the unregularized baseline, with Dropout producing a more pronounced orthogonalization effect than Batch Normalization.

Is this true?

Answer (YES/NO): NO